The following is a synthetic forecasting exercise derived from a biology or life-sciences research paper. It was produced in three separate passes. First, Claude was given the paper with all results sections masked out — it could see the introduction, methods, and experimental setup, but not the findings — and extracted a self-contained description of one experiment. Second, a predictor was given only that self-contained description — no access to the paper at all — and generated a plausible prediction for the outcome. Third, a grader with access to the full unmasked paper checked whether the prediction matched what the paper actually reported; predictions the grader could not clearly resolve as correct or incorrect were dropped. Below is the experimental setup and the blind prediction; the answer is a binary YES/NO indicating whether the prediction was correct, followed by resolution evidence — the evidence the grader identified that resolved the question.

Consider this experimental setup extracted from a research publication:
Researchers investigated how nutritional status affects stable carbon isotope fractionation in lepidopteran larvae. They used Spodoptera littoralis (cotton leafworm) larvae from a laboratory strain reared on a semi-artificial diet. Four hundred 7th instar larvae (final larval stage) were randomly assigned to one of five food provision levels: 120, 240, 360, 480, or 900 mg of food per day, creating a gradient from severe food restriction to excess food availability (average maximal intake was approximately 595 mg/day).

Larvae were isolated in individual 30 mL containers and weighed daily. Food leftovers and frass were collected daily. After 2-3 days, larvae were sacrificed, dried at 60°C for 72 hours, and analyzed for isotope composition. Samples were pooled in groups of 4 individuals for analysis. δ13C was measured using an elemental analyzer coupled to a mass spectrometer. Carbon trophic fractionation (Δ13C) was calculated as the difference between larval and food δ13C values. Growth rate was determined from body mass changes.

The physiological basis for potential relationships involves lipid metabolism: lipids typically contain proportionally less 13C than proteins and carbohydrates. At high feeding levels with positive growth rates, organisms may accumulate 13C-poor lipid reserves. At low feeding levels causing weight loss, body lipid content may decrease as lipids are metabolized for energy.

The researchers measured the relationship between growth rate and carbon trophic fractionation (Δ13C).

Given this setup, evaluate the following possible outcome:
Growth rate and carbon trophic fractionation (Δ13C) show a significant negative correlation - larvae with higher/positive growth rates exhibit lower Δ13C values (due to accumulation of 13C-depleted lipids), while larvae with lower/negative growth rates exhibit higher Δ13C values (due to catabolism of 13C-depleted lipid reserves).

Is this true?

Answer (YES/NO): NO